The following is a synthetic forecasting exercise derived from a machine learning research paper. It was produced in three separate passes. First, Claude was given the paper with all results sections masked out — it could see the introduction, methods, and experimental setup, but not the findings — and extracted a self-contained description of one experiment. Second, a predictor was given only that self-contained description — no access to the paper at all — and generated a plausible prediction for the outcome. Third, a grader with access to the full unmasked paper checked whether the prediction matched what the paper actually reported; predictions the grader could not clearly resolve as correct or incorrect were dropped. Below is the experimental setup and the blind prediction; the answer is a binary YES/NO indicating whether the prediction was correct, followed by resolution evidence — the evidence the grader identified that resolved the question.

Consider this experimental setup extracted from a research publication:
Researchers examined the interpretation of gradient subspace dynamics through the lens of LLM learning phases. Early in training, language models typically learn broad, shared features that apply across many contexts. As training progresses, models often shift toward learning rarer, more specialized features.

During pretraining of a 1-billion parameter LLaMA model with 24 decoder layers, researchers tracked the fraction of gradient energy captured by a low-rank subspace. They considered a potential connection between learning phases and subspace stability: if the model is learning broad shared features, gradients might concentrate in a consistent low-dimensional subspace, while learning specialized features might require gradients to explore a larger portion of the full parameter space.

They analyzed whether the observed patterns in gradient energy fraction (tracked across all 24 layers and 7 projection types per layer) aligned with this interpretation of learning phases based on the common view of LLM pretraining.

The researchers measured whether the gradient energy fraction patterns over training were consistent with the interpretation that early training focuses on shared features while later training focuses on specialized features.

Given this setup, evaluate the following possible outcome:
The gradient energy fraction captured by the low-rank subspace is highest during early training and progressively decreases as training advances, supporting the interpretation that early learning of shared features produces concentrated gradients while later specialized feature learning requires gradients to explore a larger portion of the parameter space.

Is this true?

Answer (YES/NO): YES